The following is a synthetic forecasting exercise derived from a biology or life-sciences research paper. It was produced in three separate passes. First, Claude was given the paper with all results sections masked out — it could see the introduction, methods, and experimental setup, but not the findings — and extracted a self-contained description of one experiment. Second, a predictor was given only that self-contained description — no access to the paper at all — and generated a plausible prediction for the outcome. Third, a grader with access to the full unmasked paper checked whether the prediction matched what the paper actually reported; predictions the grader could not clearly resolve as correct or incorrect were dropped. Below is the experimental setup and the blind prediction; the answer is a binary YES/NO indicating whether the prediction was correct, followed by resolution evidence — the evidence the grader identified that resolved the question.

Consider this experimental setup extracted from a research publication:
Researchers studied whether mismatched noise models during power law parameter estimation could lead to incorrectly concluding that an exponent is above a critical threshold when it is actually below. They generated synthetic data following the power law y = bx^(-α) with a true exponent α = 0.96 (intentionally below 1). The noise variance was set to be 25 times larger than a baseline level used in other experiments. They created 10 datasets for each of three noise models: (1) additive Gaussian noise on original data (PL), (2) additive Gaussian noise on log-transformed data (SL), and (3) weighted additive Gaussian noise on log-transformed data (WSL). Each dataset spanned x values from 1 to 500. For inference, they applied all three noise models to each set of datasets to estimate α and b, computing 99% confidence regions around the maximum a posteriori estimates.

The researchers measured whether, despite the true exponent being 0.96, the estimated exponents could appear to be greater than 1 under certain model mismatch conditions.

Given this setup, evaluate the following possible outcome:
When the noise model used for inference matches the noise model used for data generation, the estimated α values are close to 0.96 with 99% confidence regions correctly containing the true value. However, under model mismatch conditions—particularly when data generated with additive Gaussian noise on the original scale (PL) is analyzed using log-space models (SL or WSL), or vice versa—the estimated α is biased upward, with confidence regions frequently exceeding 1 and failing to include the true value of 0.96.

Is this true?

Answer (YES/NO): NO